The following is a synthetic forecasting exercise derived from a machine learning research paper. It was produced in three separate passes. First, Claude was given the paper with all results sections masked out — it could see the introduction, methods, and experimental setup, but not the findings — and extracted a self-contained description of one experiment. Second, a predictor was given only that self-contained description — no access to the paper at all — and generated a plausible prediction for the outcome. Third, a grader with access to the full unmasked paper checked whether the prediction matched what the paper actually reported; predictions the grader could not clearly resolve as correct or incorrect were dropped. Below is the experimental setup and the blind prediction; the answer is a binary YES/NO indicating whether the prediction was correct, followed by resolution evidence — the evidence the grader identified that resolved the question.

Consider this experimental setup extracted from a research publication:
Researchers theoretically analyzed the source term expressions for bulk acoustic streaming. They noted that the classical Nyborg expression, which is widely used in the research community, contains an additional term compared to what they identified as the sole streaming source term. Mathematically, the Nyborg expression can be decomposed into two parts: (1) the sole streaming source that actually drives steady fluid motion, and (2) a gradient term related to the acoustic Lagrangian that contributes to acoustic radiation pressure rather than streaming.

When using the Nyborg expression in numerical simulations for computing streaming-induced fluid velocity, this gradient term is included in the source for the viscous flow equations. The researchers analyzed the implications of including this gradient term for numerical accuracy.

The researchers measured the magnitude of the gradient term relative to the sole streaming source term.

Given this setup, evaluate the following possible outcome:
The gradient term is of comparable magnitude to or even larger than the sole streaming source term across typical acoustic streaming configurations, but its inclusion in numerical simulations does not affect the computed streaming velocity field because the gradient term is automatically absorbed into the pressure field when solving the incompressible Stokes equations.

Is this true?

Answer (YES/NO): NO